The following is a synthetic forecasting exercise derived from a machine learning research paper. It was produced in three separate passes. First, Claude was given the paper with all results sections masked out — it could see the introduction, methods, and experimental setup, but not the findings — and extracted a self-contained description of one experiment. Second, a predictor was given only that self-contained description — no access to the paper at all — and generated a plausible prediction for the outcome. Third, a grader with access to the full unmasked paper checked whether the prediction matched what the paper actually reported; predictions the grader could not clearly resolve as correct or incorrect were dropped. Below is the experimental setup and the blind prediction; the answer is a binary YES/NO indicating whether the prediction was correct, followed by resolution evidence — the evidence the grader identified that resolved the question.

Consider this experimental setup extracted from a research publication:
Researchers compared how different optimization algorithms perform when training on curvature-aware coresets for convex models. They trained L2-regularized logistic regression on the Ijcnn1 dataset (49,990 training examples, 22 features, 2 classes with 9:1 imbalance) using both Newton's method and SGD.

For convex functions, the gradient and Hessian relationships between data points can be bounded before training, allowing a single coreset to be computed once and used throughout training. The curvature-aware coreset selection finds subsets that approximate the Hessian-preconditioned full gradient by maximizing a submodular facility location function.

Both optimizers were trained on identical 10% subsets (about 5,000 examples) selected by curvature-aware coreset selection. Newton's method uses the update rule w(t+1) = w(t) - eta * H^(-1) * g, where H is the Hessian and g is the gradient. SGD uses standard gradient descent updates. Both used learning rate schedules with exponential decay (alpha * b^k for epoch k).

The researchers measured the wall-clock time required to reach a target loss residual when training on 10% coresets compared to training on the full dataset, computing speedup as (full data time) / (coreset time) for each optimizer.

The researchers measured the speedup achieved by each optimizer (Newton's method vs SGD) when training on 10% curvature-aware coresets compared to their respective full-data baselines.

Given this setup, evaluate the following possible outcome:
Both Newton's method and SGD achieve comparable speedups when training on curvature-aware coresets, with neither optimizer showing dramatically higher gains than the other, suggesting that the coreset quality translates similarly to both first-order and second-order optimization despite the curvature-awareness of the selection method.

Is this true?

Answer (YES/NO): YES